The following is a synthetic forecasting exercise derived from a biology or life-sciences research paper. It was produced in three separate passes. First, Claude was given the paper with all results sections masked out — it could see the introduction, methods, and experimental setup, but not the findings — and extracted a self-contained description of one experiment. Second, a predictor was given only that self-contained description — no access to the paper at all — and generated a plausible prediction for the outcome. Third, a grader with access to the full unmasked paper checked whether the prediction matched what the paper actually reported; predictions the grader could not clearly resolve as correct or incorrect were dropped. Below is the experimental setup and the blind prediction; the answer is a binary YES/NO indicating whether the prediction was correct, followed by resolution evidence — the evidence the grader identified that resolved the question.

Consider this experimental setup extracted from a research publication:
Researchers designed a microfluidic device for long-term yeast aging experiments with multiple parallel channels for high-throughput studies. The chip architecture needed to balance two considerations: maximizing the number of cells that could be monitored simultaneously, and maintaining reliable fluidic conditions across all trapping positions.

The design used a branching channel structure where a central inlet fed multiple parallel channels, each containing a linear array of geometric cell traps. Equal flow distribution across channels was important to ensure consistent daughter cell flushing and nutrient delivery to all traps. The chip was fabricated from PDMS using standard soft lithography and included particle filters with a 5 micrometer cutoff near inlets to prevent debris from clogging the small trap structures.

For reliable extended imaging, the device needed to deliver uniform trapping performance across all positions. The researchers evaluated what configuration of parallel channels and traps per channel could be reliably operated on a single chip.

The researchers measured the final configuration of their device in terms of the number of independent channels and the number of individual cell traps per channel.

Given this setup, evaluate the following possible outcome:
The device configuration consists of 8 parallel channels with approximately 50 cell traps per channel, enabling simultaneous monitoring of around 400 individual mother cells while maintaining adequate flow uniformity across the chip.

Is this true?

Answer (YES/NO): NO